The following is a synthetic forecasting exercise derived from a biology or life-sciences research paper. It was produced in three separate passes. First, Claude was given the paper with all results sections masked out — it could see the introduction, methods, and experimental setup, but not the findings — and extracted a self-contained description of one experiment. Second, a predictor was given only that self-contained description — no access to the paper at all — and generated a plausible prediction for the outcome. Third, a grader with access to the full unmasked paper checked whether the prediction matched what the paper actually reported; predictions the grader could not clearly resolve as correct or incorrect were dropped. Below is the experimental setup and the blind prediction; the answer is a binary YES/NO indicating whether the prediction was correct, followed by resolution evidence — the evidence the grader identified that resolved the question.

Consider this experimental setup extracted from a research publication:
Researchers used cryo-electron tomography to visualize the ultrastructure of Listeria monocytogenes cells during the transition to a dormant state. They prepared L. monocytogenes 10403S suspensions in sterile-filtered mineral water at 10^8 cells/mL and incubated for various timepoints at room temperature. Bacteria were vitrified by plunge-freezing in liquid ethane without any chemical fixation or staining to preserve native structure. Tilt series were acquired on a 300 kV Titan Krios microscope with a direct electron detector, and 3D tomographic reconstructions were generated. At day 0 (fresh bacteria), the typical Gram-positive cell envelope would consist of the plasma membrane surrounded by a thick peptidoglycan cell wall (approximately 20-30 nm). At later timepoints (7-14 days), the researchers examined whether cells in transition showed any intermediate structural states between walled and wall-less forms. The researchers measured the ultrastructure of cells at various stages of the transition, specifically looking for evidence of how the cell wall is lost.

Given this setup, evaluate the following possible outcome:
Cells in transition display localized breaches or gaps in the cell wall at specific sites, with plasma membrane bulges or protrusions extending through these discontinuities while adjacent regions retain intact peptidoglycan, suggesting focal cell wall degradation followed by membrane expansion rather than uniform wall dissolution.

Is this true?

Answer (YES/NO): YES